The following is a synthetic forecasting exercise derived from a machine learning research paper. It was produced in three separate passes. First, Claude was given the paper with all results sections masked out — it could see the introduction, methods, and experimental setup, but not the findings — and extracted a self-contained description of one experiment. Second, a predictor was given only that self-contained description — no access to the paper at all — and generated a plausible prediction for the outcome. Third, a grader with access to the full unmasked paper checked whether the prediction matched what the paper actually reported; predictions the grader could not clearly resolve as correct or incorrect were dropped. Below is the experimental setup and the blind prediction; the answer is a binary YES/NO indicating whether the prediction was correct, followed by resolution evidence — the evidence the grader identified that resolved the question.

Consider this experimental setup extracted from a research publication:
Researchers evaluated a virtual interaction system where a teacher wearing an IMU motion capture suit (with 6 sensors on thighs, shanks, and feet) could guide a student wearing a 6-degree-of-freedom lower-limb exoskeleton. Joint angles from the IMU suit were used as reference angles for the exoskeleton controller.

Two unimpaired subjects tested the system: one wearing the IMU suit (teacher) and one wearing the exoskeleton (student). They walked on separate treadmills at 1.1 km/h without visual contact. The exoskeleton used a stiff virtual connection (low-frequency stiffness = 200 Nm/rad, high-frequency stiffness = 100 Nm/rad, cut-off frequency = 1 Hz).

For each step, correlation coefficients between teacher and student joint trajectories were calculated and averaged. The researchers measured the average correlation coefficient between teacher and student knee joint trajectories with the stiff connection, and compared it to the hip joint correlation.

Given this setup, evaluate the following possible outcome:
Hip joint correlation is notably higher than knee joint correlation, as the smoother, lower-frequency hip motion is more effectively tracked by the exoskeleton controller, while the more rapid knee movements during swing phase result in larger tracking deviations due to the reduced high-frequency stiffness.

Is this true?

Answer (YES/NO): NO